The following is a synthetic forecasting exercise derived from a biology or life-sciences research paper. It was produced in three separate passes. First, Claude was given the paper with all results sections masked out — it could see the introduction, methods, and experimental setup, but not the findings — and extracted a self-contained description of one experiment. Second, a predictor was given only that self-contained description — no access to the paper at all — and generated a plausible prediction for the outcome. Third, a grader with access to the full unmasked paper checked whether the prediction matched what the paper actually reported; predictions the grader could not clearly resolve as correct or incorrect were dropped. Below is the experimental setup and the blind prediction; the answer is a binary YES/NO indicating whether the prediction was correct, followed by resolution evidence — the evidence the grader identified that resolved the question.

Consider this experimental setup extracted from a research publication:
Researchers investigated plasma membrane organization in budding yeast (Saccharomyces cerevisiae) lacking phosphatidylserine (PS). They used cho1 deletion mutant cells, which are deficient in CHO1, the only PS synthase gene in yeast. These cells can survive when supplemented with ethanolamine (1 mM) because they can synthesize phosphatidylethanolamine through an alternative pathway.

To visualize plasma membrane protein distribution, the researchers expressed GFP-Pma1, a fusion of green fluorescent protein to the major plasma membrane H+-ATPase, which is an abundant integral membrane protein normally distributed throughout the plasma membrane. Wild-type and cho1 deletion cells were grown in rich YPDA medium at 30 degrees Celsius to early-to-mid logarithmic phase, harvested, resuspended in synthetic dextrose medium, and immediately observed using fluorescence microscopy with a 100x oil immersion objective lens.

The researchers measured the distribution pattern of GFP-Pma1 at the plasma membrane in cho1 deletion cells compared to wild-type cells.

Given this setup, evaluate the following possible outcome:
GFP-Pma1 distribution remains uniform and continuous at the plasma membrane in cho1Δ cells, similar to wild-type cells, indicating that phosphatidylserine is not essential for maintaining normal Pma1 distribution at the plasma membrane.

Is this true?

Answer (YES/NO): NO